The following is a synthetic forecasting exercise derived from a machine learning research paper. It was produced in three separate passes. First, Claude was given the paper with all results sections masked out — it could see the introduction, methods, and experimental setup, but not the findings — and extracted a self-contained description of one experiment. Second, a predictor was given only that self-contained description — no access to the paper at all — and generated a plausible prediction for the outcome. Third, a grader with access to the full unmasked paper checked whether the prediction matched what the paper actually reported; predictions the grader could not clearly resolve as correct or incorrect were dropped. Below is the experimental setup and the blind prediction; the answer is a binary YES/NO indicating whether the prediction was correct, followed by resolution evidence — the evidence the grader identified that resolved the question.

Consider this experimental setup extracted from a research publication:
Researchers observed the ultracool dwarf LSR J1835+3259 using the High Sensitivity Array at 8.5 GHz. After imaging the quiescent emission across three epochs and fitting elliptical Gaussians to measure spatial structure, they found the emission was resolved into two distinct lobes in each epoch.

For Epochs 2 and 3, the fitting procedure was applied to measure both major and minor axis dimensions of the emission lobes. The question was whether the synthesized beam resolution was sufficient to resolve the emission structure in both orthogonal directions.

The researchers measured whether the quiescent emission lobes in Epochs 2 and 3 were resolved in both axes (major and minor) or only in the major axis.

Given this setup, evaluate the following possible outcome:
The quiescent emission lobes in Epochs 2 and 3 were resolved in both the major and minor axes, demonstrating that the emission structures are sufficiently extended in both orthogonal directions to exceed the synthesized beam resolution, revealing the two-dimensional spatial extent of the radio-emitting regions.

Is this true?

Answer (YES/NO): YES